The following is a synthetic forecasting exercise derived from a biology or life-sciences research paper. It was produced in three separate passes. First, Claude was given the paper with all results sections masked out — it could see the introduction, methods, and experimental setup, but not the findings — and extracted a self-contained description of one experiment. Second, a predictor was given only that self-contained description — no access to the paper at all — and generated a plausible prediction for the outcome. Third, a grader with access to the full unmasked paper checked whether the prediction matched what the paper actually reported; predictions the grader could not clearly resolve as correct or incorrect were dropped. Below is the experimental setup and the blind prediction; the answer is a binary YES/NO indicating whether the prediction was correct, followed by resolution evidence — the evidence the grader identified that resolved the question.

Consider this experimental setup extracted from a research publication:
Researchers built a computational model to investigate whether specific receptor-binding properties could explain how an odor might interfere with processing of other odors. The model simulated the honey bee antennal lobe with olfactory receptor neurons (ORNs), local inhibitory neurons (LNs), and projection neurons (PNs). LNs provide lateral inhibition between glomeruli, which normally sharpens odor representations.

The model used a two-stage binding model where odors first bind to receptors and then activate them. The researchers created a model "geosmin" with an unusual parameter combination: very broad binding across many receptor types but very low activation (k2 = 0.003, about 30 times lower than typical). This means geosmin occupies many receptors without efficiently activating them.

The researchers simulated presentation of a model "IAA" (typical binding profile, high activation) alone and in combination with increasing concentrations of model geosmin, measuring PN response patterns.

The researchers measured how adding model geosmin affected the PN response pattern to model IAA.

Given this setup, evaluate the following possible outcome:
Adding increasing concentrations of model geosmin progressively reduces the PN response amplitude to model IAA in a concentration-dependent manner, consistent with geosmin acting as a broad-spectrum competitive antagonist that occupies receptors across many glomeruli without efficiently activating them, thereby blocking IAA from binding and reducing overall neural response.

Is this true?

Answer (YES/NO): NO